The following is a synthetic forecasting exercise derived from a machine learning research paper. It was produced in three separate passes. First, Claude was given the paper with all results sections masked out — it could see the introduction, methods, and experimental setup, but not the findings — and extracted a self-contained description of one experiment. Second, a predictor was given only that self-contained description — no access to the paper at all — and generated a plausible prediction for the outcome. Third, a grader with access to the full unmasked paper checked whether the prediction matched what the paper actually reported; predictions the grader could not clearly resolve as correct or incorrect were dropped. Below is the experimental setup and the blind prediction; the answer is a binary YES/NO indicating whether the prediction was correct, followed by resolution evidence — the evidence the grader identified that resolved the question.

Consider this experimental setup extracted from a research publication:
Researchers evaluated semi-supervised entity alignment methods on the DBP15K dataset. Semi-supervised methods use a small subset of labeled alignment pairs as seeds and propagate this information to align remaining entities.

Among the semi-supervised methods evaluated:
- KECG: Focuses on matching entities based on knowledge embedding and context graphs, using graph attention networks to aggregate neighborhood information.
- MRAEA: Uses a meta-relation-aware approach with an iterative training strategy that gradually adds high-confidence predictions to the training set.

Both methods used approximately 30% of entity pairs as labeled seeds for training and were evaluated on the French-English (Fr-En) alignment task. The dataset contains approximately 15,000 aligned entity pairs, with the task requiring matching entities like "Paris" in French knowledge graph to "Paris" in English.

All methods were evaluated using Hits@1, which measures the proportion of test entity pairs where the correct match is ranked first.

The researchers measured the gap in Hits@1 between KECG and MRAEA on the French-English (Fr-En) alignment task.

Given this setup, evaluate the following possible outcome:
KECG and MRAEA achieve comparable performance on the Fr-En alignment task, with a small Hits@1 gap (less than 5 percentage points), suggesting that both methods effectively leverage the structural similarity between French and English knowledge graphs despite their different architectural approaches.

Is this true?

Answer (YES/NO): NO